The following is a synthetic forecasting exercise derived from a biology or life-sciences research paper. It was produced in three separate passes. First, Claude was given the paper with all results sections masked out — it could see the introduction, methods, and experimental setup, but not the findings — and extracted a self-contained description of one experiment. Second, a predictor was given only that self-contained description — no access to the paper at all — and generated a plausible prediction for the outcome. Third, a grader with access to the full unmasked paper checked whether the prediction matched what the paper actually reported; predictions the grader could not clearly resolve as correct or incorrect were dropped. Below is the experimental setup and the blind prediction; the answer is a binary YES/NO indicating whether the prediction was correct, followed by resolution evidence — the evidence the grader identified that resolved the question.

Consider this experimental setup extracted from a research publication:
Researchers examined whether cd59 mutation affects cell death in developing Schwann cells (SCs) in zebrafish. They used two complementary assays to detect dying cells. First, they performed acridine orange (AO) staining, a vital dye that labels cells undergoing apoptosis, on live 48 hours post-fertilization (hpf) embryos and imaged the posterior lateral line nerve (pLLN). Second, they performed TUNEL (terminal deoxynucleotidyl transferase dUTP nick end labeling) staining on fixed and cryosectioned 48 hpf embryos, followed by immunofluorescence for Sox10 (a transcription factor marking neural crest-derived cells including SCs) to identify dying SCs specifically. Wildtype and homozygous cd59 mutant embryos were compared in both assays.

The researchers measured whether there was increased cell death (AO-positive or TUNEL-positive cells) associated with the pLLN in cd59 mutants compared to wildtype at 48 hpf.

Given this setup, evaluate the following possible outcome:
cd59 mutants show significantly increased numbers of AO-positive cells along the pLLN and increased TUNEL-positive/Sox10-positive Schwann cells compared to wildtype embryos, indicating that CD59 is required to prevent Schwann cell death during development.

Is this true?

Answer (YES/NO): NO